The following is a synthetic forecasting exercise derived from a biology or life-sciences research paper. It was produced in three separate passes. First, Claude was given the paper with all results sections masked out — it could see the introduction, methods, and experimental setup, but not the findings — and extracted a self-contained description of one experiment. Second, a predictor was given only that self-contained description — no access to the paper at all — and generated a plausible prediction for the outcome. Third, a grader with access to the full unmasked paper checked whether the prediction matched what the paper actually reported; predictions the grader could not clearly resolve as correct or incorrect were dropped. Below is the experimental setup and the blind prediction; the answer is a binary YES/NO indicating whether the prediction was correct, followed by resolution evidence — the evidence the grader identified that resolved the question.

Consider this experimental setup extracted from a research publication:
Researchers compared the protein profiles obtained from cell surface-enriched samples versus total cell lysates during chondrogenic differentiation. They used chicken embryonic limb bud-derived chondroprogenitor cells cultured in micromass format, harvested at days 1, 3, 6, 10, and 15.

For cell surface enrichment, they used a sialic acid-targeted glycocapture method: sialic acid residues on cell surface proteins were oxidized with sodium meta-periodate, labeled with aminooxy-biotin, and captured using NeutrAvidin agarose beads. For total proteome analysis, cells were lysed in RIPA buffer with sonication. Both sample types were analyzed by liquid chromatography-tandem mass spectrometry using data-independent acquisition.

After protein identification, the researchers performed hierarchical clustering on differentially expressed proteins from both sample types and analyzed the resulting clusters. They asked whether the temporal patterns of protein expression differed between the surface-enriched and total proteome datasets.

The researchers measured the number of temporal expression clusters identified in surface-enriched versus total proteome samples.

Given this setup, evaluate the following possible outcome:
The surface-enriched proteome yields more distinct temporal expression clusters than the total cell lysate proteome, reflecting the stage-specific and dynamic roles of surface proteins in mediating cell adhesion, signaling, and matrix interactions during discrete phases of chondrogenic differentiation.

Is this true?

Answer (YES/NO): NO